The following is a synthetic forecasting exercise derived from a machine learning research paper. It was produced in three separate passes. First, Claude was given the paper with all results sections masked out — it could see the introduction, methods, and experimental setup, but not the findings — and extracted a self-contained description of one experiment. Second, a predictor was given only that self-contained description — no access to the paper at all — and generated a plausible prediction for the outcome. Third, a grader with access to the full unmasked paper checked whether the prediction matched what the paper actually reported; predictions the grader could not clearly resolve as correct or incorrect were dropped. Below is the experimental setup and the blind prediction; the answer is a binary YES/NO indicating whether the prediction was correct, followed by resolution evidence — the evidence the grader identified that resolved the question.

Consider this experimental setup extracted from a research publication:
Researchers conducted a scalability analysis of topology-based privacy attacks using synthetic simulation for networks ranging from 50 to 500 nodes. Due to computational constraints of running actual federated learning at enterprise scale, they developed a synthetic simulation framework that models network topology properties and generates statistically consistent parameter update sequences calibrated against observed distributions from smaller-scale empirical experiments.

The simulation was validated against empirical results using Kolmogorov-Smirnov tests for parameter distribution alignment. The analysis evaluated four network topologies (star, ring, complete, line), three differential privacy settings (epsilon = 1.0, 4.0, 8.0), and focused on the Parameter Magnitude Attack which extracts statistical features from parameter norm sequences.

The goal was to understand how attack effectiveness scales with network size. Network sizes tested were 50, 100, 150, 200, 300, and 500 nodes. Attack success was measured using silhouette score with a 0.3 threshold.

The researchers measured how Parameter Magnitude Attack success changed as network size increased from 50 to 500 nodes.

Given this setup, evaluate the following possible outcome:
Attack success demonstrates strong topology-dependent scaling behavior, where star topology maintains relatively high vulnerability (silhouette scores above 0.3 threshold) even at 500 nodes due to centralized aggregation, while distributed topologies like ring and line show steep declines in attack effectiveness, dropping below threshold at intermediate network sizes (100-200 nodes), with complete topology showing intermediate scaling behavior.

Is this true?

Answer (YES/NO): NO